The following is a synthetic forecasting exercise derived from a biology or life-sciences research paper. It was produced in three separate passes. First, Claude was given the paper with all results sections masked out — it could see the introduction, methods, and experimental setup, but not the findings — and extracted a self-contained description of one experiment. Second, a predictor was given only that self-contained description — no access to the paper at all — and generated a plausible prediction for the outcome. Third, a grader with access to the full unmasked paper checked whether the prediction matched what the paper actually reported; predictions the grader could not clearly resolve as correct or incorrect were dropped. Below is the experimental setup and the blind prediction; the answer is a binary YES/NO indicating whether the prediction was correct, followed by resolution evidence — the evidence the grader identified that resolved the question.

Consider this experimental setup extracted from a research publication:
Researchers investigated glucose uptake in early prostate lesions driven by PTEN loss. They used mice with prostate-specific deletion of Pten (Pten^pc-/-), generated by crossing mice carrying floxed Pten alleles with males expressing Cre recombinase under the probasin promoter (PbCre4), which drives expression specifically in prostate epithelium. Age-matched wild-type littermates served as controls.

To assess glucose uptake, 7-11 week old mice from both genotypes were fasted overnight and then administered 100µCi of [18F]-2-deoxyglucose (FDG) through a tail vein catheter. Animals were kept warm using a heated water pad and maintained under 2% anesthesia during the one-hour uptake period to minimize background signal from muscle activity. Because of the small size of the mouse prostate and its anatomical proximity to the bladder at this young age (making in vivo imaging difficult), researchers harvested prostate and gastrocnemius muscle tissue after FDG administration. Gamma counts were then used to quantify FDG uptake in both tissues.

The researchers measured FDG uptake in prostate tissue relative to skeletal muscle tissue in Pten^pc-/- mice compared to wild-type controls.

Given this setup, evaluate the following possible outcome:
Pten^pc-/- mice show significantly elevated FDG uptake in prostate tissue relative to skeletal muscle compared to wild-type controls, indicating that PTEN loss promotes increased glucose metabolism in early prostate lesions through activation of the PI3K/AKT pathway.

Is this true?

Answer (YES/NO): YES